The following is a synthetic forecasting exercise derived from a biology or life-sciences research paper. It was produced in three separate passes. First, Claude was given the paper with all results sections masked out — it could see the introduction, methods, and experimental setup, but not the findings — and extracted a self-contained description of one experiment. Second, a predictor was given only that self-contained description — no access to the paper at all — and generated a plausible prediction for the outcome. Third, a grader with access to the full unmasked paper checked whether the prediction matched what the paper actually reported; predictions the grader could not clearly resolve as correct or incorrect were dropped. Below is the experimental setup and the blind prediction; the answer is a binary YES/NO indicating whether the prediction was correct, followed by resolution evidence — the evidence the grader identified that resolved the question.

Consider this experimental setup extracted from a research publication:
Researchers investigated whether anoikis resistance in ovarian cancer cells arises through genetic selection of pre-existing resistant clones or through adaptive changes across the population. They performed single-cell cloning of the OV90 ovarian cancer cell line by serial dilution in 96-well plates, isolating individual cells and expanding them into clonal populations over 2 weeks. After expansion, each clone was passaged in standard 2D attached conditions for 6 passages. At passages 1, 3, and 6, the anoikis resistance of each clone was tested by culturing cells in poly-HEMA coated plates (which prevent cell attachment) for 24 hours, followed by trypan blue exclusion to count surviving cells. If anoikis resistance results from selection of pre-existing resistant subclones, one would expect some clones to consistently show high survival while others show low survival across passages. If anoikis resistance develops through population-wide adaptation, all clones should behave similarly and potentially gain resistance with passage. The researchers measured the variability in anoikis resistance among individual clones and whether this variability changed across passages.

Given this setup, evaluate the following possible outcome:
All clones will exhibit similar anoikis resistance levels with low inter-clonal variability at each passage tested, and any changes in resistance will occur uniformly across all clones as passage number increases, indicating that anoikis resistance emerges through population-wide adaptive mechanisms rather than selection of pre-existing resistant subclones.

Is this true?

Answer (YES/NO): NO